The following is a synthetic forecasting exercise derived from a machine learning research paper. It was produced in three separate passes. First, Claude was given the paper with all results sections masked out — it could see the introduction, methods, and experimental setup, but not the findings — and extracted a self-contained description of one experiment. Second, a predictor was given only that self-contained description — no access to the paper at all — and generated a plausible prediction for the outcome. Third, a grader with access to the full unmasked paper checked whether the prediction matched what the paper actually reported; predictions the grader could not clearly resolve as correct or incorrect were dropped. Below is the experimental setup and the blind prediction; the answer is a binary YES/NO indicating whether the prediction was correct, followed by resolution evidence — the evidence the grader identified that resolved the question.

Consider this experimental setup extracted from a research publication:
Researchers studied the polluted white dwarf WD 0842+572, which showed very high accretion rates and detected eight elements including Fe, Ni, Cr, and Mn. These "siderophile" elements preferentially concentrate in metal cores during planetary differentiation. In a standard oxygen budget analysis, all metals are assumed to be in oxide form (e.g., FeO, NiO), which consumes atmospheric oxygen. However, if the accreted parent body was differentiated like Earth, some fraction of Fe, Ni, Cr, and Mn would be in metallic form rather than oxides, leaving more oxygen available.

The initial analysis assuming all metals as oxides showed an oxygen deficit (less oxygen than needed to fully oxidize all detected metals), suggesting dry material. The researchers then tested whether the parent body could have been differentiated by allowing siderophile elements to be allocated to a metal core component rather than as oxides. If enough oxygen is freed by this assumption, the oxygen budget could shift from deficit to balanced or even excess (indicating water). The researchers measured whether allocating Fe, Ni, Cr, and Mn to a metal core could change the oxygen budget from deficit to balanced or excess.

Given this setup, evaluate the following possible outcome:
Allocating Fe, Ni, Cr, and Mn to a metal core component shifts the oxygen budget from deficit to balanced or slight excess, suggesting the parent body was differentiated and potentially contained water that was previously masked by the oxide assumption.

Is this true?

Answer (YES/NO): NO